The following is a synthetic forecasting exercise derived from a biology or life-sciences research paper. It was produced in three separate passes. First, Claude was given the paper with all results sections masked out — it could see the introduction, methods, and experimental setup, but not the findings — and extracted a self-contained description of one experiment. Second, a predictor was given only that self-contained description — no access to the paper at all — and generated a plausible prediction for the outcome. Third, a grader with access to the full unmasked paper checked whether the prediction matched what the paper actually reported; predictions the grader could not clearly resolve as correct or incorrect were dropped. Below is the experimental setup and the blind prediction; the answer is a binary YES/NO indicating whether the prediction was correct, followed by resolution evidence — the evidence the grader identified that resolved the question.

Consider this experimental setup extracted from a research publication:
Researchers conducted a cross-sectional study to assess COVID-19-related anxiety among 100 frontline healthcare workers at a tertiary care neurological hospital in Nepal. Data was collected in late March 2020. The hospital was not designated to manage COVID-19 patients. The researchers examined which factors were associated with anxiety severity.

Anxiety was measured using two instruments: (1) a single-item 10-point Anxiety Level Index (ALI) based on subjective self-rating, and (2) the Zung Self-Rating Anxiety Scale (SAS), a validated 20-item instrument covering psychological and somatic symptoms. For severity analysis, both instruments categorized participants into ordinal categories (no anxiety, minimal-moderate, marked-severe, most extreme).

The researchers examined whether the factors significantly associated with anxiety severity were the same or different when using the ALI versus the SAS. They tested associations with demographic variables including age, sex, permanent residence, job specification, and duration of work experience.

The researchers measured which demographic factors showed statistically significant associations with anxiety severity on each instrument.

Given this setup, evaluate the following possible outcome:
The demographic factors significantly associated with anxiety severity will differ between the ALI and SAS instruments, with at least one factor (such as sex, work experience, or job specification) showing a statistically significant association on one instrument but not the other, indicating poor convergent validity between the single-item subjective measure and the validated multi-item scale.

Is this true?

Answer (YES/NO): YES